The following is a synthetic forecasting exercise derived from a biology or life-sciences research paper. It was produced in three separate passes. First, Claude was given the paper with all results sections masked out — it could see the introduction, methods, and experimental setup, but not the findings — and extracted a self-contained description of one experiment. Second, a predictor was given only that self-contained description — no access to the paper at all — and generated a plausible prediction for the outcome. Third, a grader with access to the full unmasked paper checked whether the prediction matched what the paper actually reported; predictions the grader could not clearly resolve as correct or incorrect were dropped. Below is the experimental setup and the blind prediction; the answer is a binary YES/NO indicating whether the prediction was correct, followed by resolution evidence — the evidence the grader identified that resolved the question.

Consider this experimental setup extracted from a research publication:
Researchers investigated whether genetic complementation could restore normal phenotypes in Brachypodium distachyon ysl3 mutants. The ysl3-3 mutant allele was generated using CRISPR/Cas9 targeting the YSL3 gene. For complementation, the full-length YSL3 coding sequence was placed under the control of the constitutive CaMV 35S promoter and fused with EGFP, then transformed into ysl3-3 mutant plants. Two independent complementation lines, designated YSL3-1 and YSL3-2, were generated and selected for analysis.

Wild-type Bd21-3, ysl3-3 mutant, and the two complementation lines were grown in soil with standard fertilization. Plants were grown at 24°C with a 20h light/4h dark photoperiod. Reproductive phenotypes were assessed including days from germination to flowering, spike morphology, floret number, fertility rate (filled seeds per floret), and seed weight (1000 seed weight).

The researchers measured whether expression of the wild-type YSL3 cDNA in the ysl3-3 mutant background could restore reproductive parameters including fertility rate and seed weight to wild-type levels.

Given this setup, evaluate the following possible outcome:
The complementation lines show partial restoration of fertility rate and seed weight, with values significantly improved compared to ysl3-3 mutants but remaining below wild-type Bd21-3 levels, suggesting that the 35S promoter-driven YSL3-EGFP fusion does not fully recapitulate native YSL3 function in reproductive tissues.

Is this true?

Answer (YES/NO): NO